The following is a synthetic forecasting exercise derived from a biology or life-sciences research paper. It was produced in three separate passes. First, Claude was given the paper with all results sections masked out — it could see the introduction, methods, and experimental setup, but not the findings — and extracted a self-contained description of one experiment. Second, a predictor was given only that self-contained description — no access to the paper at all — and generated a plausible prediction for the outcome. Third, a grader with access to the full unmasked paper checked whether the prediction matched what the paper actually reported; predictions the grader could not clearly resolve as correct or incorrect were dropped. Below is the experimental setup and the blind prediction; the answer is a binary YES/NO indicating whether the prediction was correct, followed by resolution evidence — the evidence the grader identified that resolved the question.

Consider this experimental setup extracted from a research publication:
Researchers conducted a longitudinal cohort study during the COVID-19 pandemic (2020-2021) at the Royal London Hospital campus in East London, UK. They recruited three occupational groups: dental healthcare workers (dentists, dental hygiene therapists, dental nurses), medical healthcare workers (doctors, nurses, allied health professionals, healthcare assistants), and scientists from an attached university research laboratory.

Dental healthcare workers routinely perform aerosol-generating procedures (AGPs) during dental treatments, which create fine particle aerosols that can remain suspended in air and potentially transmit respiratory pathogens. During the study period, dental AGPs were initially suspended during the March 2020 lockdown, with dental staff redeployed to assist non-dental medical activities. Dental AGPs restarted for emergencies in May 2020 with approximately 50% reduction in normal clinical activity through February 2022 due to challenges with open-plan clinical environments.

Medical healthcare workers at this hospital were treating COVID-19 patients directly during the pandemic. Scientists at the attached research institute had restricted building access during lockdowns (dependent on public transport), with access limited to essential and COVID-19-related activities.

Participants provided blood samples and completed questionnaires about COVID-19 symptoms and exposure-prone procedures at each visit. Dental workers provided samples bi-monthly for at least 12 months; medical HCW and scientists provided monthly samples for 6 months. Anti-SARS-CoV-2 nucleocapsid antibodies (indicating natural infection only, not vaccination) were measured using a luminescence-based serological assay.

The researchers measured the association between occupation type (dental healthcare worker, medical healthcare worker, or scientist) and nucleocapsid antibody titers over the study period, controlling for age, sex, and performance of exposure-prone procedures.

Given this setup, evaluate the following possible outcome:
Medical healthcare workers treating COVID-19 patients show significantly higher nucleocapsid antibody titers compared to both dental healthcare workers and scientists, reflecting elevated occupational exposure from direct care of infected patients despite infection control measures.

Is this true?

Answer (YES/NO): YES